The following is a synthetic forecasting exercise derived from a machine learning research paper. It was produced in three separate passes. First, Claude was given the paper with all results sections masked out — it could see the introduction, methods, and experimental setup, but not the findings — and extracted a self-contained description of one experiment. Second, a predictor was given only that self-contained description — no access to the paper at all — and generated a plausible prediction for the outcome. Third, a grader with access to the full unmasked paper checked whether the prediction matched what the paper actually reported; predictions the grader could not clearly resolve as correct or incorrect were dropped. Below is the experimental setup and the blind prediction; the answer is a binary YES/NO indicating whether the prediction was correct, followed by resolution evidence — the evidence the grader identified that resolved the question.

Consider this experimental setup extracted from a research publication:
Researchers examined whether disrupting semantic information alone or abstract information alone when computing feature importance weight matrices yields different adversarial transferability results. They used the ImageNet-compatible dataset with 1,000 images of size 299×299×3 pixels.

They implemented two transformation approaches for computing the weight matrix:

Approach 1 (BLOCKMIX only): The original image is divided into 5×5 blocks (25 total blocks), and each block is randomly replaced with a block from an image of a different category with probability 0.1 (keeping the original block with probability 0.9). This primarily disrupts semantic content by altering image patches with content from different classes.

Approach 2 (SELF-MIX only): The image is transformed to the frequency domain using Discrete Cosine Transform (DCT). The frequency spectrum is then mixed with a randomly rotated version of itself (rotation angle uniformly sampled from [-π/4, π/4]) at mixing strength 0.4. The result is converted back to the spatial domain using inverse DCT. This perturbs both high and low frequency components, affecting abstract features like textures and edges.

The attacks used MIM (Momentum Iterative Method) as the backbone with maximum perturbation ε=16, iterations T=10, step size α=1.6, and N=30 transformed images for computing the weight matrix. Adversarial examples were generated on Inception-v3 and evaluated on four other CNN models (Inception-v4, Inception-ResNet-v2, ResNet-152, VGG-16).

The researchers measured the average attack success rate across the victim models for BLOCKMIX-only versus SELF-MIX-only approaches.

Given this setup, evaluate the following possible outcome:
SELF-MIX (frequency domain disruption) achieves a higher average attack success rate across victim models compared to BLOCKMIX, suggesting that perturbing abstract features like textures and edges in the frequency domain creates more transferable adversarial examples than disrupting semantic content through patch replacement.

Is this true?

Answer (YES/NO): YES